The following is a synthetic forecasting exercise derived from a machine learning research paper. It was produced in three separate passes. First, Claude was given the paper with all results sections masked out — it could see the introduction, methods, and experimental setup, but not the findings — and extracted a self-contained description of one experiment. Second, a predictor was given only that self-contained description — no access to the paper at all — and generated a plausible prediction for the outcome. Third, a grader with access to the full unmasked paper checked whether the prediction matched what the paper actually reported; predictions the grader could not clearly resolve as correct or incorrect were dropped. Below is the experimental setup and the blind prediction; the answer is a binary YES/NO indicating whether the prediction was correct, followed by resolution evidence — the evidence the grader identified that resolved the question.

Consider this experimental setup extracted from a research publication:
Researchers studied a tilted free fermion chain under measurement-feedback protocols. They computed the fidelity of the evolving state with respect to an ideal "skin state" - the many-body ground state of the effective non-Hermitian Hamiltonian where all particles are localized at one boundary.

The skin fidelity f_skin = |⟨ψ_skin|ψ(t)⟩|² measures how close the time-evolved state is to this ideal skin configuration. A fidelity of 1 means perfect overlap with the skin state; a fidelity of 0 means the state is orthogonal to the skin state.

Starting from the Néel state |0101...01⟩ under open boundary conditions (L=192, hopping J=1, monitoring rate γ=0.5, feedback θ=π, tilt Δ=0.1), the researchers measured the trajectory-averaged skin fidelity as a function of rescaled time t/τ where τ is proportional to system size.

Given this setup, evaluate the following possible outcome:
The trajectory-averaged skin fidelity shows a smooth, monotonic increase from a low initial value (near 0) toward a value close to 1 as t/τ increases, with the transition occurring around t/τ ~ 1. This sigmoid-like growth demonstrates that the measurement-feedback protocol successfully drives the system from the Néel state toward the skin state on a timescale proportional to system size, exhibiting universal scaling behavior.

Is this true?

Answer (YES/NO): NO